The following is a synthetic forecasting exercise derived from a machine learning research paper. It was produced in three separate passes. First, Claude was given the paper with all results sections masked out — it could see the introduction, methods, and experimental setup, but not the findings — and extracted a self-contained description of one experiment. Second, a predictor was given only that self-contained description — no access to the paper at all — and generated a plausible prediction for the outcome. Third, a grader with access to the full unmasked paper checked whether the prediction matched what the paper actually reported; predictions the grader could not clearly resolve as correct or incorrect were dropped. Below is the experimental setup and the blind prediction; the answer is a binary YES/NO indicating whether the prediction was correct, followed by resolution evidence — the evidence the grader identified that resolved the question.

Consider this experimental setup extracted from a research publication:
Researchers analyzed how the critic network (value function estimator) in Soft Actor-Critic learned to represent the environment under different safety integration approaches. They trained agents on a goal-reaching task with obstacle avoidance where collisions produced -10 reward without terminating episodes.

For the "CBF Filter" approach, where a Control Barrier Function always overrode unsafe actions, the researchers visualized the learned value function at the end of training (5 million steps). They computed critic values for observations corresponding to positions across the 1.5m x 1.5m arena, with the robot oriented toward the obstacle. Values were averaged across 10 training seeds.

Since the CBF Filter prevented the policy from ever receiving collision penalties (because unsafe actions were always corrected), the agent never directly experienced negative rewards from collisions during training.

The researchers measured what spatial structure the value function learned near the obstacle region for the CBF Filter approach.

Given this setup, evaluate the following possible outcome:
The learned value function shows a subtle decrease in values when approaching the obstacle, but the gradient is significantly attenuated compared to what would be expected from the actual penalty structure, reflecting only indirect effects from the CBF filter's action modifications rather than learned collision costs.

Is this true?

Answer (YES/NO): NO